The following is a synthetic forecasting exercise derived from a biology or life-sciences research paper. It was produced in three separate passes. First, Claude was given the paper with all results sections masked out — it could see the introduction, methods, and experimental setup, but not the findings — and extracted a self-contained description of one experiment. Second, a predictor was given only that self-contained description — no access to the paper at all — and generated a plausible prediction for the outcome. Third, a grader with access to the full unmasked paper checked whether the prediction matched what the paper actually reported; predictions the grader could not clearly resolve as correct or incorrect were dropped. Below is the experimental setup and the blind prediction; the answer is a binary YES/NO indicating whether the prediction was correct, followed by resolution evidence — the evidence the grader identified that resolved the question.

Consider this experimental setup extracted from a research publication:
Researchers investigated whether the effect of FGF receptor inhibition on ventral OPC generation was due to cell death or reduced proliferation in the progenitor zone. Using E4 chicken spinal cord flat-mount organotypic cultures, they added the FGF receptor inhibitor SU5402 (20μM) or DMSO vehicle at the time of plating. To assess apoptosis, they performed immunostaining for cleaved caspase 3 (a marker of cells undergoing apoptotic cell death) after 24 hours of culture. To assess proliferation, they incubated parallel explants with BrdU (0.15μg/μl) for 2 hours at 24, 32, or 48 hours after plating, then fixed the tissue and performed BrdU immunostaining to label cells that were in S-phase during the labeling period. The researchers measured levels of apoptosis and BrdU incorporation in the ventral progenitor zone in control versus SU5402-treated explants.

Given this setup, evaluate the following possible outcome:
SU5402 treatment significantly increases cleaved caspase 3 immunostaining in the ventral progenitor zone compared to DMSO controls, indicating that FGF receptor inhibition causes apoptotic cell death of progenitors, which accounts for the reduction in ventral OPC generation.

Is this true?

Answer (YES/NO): NO